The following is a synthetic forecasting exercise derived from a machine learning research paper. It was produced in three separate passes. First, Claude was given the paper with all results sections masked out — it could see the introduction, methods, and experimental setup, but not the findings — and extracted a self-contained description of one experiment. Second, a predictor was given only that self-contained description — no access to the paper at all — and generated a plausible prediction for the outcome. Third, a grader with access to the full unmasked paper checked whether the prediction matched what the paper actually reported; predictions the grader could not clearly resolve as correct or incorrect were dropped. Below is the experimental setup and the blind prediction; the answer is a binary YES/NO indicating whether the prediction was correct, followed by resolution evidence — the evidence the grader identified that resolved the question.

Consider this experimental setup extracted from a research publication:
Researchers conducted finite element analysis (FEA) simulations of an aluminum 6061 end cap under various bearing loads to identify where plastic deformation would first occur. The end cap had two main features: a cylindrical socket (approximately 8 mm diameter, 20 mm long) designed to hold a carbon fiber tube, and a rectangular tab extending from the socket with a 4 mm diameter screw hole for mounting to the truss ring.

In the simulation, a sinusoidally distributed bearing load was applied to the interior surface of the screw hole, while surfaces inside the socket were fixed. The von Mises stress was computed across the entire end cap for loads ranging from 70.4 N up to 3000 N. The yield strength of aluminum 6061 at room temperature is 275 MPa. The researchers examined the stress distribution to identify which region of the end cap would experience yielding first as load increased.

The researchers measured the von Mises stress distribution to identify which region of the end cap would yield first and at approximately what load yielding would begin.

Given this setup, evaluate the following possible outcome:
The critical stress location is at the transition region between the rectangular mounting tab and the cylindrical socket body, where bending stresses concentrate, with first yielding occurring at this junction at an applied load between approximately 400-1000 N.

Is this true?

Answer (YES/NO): NO